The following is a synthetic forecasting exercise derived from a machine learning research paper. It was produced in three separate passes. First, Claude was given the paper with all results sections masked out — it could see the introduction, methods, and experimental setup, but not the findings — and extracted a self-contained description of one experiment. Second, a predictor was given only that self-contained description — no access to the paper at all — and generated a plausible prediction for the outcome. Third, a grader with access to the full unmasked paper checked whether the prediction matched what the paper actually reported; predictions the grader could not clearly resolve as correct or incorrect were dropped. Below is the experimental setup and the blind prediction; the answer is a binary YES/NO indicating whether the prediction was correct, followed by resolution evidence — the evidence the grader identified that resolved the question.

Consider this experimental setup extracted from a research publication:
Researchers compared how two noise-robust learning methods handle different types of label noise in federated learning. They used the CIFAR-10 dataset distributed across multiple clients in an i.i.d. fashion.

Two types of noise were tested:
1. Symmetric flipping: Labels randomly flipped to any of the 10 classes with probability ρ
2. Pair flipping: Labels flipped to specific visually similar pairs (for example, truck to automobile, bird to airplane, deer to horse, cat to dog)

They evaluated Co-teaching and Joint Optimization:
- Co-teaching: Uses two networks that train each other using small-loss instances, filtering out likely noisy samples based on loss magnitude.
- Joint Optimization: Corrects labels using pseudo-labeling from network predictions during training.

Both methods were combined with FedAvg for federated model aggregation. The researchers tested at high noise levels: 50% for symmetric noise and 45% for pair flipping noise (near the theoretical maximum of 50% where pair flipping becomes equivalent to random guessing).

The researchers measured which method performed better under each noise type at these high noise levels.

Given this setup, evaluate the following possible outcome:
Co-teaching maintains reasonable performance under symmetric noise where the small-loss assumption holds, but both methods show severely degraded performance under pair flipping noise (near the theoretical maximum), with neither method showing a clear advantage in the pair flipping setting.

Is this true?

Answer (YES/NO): NO